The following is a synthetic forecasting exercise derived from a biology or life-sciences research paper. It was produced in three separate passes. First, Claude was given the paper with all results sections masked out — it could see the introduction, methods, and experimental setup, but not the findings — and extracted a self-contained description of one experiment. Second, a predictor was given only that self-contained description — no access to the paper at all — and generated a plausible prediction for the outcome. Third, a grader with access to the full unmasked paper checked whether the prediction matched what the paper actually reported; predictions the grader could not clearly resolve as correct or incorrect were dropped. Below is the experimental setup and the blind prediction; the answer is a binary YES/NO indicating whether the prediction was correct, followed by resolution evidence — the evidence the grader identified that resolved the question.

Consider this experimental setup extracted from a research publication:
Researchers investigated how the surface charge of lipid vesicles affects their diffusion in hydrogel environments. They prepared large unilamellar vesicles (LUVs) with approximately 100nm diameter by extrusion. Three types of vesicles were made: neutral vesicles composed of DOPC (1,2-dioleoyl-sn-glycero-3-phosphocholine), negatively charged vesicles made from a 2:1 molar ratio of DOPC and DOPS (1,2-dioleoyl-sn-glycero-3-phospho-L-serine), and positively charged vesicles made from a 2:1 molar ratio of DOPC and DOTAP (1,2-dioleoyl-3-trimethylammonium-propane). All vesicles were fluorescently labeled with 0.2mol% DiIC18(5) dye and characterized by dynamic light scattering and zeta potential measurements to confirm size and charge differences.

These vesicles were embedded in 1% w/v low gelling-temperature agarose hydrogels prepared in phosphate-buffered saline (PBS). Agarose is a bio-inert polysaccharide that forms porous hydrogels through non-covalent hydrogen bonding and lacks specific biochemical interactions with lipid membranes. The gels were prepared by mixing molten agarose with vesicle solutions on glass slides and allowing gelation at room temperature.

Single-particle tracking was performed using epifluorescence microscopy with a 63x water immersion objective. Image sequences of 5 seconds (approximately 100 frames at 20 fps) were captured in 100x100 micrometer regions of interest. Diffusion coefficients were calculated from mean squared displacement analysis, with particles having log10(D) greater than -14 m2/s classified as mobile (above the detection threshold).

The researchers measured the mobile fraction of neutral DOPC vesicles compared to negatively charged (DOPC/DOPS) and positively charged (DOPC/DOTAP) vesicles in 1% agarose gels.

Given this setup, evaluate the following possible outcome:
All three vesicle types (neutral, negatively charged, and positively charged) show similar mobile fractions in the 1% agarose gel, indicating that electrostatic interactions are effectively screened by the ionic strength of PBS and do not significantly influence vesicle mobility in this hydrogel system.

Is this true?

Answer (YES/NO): NO